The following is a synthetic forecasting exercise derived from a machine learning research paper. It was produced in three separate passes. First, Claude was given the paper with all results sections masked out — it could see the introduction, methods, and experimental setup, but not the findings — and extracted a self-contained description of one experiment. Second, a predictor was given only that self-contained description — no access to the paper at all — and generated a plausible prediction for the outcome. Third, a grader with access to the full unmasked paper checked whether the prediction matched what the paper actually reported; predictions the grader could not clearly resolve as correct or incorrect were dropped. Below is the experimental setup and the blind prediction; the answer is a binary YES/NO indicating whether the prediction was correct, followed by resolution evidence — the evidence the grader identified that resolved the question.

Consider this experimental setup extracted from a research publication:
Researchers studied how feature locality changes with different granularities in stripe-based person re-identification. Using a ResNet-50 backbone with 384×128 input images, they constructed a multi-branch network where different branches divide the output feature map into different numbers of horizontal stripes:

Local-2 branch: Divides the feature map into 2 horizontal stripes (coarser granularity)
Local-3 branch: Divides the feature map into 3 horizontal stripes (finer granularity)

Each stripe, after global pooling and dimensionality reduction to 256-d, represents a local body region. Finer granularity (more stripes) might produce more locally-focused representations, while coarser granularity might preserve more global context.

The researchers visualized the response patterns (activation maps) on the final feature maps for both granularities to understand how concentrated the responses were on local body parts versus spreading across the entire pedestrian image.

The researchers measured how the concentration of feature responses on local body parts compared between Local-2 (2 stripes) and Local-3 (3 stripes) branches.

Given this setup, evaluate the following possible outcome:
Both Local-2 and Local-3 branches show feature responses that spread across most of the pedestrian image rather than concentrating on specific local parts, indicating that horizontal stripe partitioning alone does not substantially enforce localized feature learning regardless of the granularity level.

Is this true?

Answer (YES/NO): NO